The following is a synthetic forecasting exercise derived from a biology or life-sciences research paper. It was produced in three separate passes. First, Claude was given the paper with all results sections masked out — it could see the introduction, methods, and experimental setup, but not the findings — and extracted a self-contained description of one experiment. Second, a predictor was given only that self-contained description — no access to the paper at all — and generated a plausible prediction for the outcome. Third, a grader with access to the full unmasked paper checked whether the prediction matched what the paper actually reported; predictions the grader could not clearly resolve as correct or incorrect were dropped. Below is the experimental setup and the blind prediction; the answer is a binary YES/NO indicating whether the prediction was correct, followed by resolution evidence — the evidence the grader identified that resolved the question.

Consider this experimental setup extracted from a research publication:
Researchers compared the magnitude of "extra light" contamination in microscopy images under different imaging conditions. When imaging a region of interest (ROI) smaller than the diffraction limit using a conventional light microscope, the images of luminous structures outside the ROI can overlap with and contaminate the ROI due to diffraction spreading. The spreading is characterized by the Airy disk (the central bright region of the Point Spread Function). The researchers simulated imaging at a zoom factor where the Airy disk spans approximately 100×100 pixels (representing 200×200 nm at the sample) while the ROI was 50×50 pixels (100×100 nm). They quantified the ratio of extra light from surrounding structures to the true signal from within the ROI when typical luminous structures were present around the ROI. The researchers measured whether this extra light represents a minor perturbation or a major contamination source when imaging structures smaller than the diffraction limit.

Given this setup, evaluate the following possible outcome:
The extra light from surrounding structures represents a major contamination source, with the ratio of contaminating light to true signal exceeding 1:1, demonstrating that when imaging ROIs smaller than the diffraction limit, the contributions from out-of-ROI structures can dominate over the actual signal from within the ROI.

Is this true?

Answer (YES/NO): YES